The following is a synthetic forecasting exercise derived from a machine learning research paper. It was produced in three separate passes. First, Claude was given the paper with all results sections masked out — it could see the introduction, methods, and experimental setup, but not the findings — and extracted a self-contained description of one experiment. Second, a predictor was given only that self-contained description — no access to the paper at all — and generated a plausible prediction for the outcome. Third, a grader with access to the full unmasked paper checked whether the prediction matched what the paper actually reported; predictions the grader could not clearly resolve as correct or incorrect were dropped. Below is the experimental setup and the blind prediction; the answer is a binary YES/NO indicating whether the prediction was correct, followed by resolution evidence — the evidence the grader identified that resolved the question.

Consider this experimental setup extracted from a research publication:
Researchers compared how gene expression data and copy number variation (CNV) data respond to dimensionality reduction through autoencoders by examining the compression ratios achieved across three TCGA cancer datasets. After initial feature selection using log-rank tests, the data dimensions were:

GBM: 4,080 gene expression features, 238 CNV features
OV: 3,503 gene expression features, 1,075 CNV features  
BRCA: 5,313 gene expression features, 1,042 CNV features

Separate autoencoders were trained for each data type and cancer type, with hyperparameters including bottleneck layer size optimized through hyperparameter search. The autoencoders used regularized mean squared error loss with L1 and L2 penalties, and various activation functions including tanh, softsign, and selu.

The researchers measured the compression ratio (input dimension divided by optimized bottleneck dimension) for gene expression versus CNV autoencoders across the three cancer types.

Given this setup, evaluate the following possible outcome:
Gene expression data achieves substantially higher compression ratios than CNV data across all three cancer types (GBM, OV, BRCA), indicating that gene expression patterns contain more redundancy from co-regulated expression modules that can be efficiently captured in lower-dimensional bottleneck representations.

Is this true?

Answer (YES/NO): YES